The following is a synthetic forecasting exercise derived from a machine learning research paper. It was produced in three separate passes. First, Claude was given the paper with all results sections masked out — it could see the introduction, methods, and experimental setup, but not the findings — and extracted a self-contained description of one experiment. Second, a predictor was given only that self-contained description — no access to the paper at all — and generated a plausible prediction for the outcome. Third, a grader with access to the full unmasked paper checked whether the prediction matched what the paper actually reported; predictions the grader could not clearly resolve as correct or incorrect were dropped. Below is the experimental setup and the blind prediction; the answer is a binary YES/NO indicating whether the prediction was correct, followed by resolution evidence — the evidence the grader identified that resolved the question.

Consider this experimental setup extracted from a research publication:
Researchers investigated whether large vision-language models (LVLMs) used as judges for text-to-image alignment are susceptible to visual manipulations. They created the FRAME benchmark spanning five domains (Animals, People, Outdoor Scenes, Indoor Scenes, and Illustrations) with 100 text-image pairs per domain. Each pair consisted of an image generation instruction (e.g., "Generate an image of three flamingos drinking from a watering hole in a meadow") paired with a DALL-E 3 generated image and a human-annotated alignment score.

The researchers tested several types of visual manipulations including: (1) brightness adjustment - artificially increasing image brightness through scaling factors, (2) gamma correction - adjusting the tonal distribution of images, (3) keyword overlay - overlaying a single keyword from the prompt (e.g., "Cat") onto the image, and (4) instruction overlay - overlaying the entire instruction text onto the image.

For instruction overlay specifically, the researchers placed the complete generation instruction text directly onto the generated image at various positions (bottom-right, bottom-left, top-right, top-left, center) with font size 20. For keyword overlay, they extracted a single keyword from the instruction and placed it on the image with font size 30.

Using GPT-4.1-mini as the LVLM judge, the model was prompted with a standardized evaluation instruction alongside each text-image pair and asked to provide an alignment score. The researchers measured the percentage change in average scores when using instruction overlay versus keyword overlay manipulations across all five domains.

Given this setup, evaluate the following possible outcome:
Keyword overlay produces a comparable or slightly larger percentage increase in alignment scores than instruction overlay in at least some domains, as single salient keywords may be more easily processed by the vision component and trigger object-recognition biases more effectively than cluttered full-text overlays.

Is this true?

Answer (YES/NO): NO